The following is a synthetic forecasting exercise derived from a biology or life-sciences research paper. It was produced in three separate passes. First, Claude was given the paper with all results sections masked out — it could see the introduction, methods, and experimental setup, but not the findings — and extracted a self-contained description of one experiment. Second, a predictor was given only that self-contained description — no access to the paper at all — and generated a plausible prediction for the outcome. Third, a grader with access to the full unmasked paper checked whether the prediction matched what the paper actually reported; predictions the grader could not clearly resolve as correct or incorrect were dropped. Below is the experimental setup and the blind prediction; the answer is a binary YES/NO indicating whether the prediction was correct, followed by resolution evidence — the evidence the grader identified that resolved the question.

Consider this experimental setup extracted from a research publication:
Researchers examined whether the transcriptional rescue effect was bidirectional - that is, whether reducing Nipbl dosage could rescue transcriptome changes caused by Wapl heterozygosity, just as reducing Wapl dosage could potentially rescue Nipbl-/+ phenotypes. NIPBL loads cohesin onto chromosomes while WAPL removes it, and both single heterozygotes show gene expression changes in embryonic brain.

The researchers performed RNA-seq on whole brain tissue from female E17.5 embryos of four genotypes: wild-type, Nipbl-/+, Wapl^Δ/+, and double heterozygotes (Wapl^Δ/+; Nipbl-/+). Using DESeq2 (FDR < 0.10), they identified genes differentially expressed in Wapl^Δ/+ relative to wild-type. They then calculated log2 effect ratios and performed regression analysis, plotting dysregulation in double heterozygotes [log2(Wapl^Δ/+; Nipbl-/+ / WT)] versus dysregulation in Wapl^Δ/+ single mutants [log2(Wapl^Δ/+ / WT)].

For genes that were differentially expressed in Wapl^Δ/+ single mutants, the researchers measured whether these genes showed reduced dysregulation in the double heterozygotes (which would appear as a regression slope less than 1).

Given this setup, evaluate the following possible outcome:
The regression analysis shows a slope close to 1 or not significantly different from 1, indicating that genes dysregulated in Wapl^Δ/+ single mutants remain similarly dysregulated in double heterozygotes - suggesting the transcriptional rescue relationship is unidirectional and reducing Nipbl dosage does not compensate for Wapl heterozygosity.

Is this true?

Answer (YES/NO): NO